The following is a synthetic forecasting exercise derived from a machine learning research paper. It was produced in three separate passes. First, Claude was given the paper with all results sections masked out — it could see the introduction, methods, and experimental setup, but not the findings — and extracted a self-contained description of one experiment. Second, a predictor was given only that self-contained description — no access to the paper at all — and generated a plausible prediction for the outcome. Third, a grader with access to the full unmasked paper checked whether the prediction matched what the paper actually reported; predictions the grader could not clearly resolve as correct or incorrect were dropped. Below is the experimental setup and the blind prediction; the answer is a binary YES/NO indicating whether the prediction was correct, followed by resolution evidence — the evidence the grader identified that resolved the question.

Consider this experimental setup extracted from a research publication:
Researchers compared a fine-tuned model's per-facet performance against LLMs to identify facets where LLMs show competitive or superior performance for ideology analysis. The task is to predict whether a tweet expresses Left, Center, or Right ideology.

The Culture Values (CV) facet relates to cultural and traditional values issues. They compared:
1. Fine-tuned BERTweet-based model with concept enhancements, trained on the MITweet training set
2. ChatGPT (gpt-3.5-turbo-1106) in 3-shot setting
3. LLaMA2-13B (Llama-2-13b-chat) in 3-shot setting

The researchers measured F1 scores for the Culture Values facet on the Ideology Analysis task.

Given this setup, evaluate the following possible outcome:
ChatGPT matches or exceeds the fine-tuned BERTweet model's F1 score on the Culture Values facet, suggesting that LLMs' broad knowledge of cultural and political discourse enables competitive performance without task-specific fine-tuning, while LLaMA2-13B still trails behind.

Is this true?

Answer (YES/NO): YES